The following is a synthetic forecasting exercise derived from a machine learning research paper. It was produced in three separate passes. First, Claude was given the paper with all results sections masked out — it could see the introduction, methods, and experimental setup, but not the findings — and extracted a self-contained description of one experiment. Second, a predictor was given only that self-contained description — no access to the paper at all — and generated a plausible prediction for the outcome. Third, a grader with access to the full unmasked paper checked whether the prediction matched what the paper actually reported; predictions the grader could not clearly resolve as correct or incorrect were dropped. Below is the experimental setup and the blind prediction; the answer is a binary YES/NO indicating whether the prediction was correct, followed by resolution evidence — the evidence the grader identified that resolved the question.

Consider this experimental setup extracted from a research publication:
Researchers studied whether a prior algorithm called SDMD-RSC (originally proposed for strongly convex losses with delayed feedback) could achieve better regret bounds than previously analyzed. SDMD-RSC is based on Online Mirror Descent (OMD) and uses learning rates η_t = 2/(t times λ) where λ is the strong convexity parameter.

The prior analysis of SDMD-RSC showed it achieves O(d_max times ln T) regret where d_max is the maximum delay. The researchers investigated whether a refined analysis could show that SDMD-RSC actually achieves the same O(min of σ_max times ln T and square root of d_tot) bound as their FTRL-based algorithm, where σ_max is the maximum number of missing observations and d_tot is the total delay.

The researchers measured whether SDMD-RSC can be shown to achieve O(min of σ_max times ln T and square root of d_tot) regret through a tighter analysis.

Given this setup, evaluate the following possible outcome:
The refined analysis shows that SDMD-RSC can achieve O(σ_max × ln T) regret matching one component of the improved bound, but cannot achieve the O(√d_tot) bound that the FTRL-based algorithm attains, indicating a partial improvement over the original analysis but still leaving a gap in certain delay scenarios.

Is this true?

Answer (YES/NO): NO